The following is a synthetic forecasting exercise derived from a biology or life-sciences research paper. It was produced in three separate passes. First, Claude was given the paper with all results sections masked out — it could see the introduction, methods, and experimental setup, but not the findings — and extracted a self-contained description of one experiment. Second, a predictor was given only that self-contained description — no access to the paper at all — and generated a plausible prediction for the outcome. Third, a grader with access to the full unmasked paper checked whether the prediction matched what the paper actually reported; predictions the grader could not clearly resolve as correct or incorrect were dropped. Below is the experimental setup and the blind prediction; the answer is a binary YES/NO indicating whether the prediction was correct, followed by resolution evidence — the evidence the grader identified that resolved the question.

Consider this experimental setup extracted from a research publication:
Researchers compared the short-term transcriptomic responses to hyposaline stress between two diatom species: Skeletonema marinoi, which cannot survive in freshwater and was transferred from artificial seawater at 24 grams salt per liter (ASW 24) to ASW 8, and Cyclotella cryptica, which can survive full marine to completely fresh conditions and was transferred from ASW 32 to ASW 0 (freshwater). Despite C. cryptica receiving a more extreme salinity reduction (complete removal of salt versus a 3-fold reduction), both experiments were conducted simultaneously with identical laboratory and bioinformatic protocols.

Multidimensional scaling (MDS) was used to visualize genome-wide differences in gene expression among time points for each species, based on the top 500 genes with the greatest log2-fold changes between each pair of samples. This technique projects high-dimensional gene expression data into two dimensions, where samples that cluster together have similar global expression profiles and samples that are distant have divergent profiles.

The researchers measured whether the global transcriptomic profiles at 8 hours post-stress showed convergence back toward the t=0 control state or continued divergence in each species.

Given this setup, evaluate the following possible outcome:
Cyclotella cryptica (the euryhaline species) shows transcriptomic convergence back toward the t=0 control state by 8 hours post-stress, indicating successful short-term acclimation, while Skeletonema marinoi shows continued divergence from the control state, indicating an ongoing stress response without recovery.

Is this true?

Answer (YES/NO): NO